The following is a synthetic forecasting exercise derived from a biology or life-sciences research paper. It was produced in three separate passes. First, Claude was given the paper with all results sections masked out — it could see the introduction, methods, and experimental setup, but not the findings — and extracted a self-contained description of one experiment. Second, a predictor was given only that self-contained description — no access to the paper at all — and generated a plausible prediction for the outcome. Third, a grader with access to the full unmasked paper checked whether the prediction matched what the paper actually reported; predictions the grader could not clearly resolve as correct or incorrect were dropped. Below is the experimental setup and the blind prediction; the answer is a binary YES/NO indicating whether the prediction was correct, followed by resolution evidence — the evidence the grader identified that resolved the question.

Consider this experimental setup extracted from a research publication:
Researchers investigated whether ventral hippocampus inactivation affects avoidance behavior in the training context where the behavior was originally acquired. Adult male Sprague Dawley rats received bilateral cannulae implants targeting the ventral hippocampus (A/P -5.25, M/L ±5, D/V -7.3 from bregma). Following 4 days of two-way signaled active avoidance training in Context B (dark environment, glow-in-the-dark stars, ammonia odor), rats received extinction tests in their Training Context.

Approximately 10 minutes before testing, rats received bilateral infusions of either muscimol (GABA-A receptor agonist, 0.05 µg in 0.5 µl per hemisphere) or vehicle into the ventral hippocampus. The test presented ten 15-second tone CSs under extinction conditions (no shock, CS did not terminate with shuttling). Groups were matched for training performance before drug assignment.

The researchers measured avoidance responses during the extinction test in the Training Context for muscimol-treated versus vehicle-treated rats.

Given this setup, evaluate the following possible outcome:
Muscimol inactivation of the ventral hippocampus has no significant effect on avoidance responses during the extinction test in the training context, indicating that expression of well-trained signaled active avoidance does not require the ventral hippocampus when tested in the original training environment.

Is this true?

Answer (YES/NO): YES